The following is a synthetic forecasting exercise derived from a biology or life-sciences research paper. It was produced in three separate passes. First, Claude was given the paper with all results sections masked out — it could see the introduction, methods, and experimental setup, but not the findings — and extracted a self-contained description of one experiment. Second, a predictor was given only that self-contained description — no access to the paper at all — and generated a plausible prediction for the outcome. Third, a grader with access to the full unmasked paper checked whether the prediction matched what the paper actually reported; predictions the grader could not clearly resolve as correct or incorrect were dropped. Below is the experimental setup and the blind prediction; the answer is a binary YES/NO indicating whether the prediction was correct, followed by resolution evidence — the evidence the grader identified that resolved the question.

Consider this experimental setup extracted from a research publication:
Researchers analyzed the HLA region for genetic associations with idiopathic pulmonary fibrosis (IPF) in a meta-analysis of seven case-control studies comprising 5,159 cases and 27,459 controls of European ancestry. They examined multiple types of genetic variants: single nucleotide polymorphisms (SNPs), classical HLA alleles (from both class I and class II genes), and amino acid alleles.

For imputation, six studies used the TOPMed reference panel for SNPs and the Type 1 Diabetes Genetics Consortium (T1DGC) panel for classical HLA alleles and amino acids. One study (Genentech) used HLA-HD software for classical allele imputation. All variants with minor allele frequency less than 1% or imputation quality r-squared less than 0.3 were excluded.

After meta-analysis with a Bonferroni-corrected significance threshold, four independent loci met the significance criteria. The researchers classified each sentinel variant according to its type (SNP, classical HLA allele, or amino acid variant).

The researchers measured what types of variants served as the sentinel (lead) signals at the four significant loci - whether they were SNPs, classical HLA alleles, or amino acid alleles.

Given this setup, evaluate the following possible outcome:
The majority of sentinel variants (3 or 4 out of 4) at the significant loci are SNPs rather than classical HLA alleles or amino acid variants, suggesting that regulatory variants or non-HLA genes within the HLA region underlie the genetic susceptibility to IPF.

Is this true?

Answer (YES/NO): YES